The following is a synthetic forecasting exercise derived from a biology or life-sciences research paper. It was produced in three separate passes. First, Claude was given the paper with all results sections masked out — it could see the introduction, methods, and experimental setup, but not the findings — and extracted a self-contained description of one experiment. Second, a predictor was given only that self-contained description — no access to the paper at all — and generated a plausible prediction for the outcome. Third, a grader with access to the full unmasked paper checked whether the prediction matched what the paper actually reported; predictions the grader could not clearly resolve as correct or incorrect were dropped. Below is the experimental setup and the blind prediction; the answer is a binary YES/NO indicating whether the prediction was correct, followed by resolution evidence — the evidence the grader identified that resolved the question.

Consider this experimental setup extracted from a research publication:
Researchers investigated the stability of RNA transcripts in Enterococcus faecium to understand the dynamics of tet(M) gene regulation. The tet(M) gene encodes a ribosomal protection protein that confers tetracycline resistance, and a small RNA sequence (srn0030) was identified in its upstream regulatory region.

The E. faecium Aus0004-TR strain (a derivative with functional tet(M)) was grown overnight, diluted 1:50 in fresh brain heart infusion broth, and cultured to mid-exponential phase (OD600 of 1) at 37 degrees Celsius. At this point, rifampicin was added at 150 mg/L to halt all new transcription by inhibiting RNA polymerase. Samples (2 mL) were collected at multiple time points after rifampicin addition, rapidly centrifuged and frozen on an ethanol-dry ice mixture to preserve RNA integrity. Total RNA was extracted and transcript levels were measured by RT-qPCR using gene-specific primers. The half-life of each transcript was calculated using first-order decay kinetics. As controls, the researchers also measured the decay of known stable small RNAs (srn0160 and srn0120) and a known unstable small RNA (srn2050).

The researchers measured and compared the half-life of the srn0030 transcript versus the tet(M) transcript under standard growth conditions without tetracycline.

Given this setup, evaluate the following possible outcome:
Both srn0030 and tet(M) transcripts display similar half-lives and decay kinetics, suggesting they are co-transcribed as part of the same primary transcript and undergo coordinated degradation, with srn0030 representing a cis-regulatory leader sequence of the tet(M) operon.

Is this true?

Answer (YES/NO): NO